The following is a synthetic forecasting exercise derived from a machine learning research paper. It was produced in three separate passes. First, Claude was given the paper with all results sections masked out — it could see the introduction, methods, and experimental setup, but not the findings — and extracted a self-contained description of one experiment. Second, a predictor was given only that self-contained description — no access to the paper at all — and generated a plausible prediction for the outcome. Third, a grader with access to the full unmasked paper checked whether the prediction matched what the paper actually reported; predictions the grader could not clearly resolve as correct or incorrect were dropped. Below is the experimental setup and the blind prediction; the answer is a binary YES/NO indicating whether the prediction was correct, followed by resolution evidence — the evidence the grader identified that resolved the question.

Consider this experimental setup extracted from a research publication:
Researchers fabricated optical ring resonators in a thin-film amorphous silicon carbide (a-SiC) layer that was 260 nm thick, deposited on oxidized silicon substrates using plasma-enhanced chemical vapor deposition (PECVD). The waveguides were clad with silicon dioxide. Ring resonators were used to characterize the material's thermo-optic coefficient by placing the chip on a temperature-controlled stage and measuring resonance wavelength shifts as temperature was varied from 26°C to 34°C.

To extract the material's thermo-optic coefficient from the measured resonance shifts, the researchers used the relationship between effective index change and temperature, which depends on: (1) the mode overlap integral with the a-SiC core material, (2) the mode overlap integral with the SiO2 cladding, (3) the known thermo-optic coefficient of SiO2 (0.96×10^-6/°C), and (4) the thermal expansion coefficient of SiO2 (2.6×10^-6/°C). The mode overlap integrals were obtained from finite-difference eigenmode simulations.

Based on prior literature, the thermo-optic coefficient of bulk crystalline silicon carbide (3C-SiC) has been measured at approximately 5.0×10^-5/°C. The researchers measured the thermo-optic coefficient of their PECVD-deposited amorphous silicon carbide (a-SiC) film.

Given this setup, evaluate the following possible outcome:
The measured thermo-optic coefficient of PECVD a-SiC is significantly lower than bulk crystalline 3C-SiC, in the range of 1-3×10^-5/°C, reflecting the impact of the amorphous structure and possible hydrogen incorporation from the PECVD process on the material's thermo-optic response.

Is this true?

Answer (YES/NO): NO